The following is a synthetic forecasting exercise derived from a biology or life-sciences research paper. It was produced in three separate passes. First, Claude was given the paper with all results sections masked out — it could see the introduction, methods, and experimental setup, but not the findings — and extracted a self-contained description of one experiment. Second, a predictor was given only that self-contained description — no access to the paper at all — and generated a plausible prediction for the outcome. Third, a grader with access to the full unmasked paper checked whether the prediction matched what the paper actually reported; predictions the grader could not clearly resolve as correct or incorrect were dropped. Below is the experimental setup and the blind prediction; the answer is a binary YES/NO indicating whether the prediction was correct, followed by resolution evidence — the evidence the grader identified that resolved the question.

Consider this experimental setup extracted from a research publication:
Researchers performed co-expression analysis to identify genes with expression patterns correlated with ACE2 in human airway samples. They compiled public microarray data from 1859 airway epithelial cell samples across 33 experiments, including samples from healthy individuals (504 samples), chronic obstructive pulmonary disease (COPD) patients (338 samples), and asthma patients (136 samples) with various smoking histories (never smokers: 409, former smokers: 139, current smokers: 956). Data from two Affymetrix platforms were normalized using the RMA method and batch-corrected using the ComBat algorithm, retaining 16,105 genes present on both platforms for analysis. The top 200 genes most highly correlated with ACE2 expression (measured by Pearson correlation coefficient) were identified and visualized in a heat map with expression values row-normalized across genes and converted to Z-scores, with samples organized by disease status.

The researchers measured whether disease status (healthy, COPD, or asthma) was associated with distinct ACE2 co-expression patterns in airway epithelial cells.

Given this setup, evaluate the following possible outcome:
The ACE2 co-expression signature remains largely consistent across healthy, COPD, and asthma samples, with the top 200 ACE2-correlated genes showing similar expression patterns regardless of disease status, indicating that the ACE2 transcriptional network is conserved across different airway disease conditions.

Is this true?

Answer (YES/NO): NO